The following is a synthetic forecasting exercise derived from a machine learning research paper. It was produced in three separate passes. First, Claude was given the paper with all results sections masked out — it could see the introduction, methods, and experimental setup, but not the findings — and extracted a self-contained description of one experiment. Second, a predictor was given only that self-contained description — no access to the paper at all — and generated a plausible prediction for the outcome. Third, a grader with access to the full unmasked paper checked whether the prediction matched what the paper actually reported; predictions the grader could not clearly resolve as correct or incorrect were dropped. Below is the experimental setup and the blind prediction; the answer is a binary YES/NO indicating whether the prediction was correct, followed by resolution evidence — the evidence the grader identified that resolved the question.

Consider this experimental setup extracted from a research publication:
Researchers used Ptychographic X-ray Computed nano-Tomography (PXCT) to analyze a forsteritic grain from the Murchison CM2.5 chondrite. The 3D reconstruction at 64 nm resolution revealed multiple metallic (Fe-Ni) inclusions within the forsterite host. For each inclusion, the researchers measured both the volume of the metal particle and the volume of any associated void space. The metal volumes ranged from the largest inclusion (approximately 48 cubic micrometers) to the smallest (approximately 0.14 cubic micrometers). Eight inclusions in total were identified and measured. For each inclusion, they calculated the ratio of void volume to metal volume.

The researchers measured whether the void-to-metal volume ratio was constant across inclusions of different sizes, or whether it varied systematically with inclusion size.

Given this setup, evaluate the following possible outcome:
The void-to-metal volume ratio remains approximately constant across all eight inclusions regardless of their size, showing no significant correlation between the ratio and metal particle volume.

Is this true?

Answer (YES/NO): NO